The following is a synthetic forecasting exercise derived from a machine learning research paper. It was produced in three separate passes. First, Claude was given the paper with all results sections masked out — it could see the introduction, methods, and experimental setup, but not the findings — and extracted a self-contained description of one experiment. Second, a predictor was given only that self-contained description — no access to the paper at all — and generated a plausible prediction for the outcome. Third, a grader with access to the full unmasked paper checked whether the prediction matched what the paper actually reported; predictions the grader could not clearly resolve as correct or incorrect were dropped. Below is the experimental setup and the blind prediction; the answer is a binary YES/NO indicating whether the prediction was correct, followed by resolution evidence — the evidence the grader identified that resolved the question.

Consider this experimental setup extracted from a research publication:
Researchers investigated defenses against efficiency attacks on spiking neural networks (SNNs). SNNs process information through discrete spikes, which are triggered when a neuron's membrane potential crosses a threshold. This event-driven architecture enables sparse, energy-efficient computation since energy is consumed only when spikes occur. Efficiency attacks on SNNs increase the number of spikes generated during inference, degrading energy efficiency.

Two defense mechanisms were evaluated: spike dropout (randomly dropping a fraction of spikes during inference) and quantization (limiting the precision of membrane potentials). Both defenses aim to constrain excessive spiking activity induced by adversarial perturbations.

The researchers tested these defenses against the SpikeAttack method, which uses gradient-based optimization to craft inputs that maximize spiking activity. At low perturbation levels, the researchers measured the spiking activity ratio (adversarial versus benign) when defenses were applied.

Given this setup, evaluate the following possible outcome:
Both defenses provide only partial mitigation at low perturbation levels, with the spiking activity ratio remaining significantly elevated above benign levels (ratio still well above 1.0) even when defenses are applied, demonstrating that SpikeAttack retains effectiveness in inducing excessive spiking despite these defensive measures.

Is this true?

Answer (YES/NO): NO